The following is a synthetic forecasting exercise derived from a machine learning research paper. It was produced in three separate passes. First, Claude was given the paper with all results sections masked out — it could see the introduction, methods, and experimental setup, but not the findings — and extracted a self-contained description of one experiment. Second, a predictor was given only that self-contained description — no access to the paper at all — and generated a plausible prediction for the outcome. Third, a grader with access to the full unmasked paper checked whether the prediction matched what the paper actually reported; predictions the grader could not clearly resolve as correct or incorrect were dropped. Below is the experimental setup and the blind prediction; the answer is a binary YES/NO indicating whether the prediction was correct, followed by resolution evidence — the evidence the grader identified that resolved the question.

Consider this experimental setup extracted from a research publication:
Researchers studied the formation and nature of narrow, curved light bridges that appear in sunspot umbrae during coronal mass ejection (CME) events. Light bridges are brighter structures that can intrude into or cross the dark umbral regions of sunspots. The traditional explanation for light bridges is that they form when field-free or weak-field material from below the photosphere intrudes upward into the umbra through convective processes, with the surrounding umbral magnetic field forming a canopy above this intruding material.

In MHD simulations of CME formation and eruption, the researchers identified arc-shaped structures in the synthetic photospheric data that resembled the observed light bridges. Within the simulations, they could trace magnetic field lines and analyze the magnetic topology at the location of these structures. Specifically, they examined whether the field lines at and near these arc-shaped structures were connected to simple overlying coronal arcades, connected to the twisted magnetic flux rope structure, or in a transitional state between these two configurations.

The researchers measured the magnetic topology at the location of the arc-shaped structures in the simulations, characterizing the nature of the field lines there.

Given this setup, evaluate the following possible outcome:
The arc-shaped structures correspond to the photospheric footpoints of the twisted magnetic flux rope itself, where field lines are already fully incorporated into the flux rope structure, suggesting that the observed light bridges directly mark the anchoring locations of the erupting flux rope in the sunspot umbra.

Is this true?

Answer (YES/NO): NO